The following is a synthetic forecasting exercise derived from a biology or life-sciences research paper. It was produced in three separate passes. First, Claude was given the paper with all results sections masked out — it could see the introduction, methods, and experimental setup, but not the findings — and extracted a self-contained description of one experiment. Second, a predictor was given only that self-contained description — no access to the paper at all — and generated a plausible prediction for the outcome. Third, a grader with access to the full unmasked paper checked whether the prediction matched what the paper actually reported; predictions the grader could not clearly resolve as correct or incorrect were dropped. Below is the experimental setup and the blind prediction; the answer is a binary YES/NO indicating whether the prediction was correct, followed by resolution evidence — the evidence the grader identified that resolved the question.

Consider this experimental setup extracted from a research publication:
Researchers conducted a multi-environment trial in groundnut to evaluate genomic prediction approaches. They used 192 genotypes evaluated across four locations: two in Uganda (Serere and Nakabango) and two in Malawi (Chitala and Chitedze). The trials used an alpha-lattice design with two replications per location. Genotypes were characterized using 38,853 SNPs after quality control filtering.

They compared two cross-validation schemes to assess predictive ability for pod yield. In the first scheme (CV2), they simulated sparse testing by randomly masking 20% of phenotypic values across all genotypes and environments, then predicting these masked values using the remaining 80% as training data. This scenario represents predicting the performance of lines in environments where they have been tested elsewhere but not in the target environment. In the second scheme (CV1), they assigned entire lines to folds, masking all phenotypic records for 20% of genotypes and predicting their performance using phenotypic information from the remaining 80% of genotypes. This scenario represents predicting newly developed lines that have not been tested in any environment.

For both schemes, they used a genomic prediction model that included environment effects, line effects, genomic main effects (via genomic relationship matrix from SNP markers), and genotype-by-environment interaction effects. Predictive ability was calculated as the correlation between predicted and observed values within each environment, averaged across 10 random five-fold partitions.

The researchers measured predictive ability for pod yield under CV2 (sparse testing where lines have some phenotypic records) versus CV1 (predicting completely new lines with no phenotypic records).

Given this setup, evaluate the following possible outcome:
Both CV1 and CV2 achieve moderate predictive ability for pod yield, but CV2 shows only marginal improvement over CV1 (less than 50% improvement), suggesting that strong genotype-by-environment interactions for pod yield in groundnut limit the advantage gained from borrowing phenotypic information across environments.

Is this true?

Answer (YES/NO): NO